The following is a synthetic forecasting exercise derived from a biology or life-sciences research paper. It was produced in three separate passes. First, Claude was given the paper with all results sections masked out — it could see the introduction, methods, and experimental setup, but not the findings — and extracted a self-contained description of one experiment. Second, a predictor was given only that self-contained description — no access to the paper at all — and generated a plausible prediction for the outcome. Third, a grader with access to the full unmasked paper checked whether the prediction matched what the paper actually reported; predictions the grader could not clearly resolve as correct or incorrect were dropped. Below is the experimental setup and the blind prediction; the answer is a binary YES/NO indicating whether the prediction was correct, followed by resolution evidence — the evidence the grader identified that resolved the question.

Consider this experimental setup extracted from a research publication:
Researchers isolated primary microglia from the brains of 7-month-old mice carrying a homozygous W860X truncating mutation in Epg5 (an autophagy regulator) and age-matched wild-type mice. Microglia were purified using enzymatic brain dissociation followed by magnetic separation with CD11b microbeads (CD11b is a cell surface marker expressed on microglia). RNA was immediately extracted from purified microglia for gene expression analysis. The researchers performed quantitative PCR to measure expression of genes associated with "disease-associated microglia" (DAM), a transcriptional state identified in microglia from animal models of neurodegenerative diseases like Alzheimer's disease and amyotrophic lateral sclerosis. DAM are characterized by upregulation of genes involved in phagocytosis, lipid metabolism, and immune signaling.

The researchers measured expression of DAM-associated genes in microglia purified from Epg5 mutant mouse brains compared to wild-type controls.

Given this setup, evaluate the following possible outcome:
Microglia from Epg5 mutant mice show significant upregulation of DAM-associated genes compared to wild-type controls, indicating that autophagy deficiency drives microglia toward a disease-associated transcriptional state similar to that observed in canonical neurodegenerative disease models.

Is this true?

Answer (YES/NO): YES